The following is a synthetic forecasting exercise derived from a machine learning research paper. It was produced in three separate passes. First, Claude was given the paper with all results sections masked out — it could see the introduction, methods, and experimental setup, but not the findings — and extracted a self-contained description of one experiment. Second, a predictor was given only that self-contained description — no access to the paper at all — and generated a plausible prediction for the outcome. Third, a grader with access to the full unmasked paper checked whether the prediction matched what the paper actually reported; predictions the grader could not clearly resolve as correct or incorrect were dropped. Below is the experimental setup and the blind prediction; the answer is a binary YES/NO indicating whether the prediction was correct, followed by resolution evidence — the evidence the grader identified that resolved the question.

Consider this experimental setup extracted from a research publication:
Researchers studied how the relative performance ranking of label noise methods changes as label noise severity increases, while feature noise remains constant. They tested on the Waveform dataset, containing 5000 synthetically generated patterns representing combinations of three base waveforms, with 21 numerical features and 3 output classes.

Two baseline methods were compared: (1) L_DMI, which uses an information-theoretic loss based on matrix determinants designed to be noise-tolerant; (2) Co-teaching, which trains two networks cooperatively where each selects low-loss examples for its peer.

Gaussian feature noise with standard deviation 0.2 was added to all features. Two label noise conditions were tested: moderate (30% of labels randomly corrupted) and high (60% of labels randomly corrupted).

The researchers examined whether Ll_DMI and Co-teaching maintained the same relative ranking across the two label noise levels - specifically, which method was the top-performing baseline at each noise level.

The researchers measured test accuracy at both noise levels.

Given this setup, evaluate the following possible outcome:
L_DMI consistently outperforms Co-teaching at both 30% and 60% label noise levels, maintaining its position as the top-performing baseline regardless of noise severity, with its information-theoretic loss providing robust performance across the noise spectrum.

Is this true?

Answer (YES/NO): NO